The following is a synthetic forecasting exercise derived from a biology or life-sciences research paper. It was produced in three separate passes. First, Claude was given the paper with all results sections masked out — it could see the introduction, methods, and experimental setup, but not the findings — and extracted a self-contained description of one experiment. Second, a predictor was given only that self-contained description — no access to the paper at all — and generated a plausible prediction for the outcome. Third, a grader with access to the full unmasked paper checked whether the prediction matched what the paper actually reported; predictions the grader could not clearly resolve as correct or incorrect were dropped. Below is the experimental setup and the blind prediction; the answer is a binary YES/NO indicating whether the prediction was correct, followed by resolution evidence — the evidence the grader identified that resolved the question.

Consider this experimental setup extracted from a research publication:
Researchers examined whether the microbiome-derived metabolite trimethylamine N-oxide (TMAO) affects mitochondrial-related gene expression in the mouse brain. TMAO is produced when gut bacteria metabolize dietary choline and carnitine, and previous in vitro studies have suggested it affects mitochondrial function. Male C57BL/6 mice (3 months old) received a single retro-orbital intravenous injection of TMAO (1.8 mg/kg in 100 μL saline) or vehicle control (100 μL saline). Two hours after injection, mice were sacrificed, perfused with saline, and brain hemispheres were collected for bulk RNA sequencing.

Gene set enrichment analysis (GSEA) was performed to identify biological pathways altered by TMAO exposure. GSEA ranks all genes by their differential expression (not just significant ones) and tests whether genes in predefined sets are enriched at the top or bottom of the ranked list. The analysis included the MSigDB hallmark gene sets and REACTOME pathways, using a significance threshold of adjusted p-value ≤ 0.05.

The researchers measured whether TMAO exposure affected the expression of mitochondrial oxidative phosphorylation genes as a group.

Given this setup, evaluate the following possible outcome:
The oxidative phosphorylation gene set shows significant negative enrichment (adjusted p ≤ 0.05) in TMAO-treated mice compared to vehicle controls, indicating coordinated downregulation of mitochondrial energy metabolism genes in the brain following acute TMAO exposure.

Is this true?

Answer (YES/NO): NO